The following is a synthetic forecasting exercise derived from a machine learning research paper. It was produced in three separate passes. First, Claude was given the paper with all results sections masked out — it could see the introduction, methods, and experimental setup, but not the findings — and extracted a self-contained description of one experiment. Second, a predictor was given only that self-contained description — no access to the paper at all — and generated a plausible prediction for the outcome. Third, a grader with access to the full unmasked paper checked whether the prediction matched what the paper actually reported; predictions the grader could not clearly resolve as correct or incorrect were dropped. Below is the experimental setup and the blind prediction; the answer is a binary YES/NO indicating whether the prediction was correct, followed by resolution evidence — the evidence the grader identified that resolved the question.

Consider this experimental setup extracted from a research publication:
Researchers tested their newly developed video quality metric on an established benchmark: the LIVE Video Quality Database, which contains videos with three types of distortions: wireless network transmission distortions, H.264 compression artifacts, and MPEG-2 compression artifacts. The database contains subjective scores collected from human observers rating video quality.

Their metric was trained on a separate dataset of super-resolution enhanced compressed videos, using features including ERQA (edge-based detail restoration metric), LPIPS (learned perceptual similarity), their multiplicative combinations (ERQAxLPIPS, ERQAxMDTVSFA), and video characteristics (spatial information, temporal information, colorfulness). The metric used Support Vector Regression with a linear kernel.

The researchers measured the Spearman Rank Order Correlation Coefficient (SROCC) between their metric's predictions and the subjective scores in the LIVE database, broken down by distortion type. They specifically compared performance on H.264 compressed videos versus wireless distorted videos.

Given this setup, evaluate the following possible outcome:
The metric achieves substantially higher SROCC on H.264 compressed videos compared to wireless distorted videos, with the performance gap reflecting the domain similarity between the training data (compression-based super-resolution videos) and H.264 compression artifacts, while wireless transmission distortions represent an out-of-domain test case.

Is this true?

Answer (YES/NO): YES